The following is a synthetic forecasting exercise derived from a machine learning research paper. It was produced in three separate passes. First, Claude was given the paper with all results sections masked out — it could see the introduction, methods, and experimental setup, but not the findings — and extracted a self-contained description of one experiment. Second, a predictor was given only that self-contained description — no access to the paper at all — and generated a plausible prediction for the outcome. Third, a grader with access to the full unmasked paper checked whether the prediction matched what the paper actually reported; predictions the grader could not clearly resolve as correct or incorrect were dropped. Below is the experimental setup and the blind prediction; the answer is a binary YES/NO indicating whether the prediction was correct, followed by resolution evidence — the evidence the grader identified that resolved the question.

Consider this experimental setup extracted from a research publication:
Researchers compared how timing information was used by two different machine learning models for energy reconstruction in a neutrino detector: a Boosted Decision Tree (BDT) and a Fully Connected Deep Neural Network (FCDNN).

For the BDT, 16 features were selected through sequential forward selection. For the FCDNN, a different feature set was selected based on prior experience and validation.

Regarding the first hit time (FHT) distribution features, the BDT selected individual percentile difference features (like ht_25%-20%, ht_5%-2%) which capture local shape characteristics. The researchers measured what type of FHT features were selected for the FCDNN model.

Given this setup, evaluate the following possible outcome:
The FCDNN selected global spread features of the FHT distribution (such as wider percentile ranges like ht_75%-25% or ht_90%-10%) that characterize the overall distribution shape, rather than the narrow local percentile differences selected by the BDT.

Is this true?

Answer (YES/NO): NO